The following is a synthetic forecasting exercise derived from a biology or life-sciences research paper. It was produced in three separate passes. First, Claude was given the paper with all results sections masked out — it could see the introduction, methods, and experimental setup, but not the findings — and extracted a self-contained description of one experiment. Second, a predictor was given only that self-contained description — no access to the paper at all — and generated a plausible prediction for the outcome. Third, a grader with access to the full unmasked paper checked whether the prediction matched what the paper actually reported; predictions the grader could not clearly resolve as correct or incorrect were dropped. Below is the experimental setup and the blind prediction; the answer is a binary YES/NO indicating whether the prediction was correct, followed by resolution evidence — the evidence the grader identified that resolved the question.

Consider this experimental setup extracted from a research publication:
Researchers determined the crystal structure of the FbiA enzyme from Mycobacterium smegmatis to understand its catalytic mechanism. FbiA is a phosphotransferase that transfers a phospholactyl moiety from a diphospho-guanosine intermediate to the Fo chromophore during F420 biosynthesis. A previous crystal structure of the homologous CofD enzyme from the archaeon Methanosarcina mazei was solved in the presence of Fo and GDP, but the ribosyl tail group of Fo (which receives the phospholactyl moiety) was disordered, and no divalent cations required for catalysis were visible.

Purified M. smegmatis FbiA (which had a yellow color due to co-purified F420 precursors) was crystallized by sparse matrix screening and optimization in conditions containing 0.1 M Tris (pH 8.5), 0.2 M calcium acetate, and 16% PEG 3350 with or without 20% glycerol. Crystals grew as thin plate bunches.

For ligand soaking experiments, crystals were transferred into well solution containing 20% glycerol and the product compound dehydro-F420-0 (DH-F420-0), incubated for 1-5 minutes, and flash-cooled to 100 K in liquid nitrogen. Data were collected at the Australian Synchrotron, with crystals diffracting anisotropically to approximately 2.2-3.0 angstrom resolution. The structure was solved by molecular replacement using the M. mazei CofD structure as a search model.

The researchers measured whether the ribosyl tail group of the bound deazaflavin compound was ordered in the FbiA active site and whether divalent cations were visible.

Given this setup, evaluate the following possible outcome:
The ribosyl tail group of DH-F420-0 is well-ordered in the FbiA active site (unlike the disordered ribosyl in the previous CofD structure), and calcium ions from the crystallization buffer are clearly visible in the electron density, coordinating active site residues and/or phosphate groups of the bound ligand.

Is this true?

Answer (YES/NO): NO